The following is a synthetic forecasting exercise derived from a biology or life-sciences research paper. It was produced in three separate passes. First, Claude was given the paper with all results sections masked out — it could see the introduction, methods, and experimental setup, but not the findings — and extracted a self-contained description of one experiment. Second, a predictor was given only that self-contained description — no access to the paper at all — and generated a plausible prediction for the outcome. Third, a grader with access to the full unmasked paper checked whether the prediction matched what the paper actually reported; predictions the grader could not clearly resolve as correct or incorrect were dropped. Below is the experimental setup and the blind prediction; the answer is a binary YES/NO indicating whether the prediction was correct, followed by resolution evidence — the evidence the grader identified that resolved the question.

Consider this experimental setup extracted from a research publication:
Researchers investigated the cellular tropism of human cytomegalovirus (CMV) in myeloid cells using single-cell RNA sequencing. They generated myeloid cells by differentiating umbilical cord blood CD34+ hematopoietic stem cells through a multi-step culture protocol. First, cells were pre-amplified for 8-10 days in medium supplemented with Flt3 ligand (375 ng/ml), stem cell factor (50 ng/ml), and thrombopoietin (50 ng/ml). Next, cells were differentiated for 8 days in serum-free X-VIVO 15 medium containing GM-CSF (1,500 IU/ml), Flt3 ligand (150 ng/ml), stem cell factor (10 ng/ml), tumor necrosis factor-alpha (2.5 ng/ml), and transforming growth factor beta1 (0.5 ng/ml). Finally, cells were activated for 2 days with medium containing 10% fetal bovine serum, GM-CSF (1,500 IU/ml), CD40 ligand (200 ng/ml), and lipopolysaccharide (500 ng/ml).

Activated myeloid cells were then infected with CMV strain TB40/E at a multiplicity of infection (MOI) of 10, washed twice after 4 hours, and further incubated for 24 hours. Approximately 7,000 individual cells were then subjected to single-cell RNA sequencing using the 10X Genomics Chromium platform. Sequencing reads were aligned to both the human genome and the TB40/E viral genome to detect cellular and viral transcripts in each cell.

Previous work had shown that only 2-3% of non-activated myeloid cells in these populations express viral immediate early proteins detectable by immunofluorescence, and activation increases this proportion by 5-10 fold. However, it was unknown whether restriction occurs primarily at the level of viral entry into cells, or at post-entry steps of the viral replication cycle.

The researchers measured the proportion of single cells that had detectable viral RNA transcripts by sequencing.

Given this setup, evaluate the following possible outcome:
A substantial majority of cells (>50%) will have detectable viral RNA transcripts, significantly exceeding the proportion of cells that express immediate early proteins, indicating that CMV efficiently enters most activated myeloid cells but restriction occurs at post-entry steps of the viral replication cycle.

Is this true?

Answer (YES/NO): YES